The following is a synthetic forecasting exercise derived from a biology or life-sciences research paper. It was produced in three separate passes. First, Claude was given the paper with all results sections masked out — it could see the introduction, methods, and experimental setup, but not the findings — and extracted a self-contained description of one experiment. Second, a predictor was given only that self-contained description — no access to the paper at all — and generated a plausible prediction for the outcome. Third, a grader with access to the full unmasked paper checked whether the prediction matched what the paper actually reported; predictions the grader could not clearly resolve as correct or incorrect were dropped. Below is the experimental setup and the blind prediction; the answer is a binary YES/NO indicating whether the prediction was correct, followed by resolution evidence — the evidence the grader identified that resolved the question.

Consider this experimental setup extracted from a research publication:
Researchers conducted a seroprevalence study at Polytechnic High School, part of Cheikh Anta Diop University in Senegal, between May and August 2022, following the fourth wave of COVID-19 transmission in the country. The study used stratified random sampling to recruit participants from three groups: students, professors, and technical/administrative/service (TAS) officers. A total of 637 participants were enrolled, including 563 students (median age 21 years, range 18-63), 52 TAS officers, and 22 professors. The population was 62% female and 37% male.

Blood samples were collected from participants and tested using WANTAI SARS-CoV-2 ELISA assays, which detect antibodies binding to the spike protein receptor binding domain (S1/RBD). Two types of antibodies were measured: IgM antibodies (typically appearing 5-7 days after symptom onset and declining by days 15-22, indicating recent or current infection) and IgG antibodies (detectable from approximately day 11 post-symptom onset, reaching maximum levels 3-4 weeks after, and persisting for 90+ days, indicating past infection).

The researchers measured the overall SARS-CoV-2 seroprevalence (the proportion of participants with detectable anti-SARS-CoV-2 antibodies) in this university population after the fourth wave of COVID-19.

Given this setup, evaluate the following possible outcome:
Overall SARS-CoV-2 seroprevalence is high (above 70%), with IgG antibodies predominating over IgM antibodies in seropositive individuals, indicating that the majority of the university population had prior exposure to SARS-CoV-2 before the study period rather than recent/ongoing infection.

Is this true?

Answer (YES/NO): YES